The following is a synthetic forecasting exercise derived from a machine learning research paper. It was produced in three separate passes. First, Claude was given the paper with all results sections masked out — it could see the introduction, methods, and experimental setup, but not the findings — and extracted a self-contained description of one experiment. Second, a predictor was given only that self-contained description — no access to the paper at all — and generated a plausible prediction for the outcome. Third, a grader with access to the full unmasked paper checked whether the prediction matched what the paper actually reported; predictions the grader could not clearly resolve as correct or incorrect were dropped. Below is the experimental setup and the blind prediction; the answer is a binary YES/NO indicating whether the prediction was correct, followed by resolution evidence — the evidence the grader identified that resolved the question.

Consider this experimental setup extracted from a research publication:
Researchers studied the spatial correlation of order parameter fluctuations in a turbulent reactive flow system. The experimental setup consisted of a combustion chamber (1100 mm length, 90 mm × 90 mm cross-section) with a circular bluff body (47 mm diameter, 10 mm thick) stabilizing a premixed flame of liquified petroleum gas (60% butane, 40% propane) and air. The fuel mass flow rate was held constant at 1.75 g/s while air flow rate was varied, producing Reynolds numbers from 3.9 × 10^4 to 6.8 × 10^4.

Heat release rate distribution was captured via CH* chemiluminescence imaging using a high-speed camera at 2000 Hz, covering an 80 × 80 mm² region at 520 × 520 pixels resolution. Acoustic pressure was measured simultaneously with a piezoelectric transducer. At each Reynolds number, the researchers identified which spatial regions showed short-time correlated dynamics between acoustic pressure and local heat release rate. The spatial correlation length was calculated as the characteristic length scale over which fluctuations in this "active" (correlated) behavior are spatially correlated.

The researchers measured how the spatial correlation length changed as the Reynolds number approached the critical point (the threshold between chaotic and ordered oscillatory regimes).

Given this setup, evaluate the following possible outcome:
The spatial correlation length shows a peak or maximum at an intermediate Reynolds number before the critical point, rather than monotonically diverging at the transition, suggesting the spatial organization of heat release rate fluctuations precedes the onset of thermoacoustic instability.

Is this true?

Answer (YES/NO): NO